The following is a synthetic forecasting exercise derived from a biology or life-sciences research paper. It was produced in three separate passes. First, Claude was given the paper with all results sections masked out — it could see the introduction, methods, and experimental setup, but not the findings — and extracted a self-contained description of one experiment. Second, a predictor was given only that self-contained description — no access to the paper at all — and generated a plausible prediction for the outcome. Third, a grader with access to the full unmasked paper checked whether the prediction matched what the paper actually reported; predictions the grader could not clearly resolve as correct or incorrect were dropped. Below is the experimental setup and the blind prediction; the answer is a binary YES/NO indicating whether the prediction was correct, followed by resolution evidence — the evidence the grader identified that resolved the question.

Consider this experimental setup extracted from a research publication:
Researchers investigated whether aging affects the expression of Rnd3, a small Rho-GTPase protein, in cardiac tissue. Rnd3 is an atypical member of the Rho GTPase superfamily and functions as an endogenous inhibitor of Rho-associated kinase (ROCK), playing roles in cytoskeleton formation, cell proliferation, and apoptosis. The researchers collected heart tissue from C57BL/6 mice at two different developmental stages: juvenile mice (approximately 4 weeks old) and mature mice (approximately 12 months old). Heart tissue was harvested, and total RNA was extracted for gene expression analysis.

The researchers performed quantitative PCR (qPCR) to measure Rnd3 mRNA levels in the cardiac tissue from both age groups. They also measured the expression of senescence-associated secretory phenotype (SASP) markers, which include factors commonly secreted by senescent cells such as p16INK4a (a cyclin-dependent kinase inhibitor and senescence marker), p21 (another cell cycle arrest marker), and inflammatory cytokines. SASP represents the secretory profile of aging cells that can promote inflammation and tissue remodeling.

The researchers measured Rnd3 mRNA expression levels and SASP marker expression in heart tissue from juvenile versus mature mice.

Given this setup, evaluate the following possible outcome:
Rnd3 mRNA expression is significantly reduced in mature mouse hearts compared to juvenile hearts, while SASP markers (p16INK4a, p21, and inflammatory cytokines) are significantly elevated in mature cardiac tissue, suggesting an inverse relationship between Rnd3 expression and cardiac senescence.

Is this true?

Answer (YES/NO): NO